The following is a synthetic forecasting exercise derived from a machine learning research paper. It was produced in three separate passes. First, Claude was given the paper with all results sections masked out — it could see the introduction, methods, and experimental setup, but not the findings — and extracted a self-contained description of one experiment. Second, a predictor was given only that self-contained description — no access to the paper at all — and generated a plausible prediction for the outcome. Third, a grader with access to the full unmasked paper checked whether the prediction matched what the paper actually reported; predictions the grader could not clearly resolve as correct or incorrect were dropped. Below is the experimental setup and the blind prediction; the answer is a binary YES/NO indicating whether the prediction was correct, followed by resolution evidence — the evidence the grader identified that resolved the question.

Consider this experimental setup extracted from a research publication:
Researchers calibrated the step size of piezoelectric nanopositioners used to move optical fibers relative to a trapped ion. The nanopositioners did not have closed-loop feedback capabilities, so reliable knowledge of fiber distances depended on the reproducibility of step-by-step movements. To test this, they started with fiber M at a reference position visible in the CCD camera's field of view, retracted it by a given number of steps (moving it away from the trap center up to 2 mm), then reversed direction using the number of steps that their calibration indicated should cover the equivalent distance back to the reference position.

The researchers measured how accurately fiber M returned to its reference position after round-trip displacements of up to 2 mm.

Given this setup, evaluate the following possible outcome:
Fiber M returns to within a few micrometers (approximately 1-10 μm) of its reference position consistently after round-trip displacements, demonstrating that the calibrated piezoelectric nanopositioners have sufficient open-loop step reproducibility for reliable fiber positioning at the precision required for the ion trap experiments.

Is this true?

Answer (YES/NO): NO